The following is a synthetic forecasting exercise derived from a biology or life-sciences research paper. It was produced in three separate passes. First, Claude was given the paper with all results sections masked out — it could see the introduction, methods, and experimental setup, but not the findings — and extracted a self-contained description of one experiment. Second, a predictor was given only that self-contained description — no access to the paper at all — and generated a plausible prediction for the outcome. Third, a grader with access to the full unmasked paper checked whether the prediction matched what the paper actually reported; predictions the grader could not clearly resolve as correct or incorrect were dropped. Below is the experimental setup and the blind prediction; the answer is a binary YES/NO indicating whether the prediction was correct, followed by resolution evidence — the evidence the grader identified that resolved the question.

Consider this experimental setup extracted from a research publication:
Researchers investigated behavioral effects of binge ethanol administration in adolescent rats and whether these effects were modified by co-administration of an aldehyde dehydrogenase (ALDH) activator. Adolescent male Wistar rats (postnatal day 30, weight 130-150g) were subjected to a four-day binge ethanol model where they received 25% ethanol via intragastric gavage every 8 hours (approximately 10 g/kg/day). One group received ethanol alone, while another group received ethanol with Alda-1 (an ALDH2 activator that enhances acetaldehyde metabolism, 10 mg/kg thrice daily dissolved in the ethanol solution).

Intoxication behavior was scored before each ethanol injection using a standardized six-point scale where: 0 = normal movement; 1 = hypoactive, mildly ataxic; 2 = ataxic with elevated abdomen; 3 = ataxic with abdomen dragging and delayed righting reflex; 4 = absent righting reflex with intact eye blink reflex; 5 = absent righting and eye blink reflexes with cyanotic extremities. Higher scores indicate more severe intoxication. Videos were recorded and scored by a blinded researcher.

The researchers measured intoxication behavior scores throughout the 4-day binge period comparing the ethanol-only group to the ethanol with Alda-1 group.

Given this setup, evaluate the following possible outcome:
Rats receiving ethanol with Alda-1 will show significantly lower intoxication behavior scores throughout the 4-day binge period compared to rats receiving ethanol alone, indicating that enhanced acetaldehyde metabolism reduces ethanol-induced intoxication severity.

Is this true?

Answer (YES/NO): NO